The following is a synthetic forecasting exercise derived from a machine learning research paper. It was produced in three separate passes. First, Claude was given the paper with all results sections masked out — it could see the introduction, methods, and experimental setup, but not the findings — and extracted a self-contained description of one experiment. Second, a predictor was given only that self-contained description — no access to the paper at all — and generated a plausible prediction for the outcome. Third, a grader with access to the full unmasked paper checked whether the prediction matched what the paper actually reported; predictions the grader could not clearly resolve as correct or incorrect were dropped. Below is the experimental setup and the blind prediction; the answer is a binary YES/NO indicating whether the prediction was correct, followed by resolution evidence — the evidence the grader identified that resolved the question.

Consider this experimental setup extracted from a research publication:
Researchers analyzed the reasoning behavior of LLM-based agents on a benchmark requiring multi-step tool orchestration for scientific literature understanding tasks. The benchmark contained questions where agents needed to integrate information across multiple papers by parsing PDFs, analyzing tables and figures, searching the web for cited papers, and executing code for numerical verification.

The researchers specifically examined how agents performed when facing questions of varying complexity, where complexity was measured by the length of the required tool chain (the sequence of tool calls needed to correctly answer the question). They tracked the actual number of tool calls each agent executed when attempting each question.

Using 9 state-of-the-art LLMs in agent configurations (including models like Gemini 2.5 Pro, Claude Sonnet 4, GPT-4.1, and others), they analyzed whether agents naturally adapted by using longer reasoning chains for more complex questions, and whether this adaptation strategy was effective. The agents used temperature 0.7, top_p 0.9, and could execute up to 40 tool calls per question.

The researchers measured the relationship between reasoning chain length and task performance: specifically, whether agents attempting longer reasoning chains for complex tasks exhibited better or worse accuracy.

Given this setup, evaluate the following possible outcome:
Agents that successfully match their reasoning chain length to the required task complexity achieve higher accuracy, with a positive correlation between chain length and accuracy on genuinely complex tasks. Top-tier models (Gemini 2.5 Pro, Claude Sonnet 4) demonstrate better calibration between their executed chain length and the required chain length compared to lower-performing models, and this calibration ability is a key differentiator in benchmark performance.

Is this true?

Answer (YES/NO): NO